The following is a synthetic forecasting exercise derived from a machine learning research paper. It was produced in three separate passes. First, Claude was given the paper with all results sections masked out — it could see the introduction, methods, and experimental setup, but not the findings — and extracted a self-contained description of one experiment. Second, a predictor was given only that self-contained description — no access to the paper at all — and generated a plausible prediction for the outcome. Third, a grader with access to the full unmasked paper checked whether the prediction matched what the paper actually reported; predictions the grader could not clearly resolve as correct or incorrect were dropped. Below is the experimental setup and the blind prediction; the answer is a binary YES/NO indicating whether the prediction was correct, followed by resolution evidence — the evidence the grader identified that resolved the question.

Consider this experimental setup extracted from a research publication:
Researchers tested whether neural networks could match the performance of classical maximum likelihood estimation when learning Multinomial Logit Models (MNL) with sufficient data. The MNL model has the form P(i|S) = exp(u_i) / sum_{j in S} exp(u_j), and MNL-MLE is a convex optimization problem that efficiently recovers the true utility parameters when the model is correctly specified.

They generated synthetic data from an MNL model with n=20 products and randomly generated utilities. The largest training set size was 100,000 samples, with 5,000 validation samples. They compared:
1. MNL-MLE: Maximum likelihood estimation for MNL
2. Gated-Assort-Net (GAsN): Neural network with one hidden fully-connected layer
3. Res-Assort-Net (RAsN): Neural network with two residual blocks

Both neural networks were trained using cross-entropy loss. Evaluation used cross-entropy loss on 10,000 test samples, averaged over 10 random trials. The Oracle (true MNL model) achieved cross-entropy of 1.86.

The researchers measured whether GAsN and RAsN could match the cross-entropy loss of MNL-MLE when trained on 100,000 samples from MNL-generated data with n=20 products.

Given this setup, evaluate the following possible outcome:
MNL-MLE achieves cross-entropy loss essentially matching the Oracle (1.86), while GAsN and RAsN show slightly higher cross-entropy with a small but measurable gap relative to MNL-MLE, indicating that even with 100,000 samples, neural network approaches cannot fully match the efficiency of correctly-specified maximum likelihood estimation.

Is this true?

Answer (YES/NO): NO